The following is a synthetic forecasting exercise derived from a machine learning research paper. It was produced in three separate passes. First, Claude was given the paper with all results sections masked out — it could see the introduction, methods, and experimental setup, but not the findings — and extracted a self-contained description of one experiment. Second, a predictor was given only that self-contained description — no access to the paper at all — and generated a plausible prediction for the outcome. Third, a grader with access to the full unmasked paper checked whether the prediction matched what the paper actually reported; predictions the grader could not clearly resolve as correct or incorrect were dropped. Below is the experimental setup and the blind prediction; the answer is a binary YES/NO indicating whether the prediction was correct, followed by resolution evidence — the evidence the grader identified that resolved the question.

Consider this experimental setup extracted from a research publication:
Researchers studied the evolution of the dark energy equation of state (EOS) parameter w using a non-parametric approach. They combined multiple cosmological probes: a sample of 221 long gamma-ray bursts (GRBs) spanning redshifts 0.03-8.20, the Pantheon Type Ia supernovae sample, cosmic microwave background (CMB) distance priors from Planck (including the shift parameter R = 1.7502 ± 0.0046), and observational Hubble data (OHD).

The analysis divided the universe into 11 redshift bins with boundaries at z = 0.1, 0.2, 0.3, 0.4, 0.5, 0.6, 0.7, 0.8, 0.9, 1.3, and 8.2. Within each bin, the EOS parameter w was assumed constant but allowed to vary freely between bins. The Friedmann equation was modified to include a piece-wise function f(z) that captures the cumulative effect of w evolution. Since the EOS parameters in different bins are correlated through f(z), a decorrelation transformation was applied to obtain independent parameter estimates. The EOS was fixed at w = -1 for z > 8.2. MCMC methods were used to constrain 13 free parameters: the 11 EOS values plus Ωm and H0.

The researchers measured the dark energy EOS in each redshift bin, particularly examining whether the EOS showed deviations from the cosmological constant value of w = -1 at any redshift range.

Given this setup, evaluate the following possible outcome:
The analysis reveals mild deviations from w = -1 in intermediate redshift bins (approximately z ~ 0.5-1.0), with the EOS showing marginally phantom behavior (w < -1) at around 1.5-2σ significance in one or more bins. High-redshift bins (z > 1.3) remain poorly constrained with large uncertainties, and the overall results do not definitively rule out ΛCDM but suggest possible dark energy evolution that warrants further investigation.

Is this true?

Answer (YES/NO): NO